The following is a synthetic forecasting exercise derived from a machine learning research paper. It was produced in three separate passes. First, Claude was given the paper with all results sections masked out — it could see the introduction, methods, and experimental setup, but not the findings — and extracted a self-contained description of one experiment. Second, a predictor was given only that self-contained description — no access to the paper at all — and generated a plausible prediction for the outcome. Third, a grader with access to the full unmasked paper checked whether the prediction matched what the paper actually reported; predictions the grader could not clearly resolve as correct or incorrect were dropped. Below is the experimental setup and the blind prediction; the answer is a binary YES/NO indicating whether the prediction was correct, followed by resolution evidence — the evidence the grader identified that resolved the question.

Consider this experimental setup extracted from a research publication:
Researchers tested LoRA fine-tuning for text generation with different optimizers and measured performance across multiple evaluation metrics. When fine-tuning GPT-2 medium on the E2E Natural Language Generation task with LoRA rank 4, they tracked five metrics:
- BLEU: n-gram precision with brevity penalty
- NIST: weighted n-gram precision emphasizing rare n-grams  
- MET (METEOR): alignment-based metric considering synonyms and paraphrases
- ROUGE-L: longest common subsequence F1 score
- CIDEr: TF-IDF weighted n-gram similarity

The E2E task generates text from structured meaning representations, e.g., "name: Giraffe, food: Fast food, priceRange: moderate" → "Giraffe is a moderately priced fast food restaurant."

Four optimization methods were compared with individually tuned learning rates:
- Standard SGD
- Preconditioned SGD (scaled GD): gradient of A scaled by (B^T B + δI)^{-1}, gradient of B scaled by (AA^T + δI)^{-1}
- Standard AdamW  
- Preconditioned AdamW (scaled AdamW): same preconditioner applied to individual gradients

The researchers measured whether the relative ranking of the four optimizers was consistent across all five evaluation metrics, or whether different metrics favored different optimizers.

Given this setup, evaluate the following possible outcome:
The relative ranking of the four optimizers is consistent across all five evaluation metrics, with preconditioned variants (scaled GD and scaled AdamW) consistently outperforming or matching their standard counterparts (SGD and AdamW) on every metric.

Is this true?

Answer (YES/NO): NO